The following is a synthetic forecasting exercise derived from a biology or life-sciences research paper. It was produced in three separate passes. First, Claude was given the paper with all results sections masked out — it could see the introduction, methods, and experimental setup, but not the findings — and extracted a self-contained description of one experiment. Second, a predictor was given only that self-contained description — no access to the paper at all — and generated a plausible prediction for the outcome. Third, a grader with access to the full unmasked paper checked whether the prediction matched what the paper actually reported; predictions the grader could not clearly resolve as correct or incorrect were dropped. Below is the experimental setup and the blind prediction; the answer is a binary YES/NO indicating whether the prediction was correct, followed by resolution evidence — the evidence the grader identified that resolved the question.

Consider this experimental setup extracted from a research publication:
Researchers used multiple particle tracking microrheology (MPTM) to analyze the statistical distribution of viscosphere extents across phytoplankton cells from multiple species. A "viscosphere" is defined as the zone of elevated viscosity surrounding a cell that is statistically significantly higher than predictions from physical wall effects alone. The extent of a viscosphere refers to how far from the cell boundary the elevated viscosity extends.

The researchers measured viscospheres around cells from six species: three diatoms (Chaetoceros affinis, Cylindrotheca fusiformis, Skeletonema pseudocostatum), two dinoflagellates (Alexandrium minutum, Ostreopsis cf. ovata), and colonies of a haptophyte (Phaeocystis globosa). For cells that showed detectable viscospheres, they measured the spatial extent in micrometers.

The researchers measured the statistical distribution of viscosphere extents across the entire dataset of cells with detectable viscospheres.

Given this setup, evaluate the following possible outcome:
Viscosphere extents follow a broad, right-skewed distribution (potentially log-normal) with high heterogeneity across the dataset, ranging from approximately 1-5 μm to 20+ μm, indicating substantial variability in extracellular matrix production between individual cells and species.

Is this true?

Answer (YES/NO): NO